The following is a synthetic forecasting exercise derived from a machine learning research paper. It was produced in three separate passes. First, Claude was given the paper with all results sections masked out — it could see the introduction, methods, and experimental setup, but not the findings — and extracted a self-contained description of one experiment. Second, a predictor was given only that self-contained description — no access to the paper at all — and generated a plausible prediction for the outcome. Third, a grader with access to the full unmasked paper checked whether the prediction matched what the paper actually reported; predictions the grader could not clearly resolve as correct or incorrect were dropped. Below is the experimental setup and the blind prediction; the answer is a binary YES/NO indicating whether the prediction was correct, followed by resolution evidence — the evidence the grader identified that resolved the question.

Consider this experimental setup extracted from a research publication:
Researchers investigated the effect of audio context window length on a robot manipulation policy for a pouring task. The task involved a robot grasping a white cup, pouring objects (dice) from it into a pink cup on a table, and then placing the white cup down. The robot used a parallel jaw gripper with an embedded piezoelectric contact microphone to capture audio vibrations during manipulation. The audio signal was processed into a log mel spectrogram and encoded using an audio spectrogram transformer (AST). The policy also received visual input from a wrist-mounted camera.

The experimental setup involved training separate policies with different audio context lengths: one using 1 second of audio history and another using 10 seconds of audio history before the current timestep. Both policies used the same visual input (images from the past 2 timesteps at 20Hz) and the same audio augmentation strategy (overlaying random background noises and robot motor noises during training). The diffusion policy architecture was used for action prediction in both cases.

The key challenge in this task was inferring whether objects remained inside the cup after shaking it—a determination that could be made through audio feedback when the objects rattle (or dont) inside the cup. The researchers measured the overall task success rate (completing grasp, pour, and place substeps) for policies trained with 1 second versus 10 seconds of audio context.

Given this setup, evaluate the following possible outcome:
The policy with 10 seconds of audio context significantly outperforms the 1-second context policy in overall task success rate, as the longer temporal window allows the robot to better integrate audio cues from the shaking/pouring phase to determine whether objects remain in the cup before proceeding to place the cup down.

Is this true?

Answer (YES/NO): YES